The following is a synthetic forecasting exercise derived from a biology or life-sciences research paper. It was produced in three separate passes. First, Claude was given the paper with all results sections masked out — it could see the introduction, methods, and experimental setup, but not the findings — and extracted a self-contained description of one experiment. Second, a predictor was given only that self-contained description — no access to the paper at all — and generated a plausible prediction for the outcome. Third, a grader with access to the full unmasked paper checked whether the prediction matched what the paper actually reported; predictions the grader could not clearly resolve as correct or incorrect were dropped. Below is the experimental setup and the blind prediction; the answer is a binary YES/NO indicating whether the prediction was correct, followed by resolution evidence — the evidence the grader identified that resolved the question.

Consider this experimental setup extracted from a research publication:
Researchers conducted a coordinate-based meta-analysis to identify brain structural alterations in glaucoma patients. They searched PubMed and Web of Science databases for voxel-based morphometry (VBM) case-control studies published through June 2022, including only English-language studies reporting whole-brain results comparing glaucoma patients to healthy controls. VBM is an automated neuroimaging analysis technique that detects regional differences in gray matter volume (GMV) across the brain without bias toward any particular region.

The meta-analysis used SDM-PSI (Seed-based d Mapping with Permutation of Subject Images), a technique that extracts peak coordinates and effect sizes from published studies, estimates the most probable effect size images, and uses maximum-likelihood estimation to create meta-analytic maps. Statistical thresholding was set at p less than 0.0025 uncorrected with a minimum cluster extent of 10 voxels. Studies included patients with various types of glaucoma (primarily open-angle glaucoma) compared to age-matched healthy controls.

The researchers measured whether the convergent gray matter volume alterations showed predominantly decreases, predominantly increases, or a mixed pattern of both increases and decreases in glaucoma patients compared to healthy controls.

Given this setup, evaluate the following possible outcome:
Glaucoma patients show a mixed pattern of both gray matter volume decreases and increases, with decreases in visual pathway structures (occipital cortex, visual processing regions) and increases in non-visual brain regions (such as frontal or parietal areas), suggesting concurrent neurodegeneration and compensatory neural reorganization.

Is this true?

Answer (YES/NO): NO